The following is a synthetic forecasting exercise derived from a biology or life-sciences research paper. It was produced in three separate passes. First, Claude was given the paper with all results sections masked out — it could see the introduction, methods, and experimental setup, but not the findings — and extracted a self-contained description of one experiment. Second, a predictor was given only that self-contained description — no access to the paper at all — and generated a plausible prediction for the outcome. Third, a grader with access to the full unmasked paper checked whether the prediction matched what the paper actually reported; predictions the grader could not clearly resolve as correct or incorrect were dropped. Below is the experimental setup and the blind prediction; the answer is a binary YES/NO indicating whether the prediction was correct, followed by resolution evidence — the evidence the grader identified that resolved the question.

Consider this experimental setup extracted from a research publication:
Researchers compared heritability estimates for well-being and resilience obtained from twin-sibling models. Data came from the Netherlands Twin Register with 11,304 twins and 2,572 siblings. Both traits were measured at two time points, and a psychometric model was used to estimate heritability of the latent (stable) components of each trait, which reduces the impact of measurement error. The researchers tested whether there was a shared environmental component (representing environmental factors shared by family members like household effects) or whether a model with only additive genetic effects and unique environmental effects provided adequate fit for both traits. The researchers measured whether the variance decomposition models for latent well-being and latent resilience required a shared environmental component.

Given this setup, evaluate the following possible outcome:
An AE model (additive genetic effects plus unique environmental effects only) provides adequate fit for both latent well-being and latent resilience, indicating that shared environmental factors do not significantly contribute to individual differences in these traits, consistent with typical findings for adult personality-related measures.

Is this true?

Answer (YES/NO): YES